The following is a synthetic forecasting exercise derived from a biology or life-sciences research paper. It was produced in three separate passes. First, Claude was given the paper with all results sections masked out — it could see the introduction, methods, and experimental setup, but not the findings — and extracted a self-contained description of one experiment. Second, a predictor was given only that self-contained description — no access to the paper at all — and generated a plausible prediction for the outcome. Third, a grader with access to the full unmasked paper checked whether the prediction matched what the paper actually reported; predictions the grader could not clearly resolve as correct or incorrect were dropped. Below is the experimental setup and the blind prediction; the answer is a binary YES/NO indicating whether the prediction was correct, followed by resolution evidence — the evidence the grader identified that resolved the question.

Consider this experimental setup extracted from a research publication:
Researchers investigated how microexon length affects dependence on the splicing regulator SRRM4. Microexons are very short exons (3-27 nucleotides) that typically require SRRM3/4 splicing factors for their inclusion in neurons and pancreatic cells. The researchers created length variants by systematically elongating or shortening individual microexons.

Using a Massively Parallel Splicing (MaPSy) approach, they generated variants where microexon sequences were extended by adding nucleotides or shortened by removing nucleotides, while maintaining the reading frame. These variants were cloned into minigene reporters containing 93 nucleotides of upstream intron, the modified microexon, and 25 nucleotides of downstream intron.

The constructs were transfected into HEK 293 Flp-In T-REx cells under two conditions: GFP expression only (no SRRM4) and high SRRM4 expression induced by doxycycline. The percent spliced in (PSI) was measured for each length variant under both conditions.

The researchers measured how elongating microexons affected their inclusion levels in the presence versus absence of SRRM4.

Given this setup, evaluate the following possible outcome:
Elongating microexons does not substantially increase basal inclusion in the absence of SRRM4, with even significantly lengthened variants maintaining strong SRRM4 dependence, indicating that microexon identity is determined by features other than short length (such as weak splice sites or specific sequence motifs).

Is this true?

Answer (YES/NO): NO